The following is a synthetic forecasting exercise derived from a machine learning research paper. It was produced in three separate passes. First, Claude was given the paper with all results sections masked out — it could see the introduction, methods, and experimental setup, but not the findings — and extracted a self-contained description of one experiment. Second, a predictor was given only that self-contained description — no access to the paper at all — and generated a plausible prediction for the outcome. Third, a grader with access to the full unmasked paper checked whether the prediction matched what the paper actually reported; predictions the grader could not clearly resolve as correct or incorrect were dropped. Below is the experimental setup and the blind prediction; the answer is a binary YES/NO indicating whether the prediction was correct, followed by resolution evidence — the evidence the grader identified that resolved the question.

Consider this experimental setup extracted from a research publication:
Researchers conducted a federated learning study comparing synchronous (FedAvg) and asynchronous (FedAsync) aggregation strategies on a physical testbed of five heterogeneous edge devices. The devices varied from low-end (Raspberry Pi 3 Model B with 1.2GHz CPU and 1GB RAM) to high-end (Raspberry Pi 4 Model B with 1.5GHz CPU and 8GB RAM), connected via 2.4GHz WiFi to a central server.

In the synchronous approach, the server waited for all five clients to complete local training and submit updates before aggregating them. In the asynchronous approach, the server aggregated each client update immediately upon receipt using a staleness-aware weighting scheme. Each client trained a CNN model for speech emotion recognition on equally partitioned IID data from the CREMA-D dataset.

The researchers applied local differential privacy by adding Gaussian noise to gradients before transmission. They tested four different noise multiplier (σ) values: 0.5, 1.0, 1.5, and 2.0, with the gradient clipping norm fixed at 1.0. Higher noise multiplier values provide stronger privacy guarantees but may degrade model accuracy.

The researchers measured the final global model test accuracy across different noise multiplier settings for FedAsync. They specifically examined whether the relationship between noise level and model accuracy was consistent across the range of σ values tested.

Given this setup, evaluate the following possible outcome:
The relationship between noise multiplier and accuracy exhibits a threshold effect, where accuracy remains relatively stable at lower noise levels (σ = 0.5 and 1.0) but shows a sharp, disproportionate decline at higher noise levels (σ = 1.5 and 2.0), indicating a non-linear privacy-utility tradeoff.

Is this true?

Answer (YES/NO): NO